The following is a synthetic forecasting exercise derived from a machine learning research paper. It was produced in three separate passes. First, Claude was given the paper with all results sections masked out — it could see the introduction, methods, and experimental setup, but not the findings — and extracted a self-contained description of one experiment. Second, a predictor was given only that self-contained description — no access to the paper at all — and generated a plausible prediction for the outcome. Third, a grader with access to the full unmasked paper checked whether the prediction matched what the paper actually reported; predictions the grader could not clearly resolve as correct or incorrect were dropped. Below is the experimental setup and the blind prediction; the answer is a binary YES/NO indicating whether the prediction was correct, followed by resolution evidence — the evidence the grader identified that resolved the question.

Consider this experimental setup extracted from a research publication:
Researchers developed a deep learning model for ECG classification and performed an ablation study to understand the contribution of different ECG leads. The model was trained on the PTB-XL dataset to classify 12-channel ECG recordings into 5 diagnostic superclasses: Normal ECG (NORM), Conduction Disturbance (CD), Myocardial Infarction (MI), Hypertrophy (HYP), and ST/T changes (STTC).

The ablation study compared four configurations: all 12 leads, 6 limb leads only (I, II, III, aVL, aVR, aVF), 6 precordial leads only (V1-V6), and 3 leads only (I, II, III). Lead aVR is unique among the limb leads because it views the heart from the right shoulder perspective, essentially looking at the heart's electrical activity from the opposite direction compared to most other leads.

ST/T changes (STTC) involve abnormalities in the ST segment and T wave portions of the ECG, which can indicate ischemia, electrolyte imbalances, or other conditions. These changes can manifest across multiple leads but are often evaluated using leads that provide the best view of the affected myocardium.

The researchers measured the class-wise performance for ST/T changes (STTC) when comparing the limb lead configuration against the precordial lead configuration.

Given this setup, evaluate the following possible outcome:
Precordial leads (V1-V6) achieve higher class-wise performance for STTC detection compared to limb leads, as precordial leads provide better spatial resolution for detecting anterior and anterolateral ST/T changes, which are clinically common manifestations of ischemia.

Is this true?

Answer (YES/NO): YES